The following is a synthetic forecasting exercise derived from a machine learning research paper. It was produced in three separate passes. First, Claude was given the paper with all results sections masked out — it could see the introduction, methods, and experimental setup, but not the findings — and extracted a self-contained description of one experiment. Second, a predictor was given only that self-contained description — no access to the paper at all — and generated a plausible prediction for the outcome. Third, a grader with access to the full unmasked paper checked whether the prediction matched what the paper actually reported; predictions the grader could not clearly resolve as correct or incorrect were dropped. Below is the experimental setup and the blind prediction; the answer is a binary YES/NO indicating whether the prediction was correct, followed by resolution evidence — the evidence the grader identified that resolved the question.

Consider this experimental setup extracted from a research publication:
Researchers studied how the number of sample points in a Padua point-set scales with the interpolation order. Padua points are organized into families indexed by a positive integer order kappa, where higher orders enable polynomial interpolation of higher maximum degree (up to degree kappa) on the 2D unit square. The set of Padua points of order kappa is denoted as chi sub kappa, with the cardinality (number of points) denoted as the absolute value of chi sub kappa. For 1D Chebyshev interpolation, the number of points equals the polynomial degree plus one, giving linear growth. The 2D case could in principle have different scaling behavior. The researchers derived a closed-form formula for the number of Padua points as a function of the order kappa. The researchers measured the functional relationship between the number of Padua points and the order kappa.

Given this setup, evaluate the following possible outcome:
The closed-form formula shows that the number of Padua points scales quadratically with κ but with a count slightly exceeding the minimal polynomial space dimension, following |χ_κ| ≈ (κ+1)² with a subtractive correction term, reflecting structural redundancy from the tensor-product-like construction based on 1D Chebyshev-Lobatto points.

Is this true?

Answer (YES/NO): NO